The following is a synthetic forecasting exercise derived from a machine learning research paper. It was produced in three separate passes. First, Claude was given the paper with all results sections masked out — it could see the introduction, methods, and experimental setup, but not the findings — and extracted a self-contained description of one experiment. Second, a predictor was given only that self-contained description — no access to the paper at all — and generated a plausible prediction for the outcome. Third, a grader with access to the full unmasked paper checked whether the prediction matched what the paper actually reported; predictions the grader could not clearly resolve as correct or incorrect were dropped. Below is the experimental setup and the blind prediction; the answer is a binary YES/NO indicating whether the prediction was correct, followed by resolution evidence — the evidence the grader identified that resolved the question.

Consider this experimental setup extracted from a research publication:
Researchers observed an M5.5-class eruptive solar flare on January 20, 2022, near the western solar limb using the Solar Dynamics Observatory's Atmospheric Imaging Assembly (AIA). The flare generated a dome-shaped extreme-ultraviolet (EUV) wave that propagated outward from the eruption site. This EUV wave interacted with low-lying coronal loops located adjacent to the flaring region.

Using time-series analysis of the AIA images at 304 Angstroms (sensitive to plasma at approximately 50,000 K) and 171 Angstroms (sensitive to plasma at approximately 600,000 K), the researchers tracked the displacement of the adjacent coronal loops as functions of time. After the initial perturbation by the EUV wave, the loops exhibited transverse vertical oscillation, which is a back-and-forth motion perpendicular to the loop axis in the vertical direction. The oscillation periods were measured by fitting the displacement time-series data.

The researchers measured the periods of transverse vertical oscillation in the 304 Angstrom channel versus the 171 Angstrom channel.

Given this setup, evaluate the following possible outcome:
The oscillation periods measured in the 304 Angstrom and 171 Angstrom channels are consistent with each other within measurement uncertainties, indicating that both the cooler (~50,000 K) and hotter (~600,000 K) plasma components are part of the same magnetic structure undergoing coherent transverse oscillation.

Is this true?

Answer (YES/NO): NO